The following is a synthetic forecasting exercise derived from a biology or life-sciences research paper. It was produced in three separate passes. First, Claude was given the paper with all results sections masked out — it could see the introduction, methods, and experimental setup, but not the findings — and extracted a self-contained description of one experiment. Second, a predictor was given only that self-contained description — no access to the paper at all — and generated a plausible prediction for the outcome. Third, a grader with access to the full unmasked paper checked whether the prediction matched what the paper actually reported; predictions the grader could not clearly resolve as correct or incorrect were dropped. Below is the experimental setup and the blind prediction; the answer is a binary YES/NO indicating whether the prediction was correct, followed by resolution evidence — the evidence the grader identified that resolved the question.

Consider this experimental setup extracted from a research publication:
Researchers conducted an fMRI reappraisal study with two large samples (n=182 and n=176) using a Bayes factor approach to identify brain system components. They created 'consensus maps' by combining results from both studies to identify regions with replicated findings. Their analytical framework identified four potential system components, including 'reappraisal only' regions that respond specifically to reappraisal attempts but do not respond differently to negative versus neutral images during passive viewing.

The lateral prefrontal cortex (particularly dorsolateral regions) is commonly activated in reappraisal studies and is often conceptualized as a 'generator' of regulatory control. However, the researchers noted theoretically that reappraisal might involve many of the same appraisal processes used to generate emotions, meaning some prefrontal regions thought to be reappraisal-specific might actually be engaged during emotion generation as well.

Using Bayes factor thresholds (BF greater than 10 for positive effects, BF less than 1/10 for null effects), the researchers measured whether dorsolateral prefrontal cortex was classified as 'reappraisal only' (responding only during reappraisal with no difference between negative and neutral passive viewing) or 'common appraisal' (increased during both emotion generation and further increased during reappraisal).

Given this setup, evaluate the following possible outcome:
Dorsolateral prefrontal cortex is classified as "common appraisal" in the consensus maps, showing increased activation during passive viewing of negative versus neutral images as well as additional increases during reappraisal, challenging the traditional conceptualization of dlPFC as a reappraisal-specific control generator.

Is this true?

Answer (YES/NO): YES